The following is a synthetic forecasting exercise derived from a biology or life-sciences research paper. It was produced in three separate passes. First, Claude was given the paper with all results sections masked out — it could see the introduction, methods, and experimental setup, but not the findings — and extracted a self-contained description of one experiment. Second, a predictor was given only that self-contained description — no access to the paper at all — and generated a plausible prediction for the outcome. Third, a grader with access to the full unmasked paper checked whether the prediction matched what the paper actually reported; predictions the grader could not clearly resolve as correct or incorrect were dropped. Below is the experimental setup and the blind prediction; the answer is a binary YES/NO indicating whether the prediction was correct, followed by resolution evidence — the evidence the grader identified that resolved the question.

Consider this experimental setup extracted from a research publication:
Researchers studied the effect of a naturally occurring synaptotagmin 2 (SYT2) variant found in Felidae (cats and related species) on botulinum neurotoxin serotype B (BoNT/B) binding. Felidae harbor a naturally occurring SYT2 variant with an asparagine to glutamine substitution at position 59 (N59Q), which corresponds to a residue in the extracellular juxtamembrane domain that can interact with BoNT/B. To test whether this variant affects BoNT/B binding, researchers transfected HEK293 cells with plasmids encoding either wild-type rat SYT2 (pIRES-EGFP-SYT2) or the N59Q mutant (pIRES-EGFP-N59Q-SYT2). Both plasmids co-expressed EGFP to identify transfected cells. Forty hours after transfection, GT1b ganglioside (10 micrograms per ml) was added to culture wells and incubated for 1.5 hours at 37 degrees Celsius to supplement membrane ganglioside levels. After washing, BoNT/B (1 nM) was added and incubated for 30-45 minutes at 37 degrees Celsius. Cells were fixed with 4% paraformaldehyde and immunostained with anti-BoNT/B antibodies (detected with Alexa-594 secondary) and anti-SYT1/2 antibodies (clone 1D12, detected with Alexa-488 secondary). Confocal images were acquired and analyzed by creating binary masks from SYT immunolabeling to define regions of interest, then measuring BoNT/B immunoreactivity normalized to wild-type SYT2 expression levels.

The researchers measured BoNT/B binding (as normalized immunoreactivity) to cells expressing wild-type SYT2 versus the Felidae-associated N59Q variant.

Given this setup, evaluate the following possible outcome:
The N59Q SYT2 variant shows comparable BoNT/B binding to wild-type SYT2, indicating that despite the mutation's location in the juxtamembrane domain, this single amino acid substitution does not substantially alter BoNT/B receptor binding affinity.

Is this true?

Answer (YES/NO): NO